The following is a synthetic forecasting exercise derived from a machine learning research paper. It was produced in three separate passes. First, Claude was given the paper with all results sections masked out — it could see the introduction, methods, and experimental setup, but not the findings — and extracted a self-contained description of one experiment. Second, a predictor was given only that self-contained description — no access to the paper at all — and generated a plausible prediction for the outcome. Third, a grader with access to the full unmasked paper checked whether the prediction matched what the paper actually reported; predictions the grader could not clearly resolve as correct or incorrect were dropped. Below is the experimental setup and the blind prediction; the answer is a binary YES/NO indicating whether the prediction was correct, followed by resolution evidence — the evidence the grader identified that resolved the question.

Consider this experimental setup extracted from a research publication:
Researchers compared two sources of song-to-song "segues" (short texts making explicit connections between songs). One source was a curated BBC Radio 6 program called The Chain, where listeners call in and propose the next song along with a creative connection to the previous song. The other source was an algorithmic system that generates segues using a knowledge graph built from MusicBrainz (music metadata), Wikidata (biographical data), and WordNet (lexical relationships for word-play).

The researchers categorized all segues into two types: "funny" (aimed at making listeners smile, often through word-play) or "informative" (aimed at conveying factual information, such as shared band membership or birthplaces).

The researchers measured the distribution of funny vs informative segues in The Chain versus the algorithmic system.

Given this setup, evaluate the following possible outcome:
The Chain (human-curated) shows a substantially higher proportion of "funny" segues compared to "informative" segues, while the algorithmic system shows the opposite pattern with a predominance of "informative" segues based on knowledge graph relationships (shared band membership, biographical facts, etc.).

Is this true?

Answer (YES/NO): NO